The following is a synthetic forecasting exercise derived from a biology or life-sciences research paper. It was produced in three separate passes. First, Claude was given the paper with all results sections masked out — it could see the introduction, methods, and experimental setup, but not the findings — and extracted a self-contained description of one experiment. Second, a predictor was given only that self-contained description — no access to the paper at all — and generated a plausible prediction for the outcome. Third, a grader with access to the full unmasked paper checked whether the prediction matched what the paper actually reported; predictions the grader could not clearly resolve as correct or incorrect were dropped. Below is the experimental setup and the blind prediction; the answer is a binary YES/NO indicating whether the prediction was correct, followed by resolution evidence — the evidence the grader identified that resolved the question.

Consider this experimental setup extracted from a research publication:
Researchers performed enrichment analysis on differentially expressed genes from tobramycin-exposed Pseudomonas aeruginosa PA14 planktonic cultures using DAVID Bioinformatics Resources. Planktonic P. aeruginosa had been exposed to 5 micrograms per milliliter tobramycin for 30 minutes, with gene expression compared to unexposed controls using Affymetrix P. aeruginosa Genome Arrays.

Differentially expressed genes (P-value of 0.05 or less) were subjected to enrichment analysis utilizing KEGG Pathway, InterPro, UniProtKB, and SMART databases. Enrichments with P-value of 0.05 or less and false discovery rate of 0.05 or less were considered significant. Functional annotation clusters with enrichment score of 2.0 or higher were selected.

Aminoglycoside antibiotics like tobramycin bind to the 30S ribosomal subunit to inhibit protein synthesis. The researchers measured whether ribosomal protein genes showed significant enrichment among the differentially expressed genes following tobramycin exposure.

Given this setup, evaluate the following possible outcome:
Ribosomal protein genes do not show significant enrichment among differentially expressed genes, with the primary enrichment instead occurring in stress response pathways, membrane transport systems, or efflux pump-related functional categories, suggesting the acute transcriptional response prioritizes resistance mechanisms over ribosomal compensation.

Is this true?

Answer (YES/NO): NO